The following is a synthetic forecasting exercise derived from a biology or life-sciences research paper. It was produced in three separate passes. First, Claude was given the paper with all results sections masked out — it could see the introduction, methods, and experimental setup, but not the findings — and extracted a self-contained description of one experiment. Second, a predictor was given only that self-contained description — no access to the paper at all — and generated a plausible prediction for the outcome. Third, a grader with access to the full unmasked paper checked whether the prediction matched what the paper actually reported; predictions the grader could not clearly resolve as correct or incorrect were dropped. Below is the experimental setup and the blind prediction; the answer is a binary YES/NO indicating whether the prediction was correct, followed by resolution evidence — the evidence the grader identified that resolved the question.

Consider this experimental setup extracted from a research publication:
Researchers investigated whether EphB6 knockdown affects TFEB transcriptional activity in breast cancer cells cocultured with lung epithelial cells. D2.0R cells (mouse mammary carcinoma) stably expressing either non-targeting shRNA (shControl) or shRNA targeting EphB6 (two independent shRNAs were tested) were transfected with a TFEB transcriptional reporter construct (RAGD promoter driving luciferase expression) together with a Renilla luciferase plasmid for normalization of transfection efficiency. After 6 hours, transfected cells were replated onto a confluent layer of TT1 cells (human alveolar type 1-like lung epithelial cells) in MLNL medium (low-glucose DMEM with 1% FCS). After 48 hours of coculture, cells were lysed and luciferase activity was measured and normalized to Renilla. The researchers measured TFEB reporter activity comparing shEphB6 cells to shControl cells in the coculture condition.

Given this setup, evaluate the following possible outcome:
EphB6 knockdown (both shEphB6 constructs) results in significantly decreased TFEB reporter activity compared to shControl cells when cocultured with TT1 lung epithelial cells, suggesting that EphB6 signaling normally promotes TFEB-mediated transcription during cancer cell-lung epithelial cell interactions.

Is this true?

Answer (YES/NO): YES